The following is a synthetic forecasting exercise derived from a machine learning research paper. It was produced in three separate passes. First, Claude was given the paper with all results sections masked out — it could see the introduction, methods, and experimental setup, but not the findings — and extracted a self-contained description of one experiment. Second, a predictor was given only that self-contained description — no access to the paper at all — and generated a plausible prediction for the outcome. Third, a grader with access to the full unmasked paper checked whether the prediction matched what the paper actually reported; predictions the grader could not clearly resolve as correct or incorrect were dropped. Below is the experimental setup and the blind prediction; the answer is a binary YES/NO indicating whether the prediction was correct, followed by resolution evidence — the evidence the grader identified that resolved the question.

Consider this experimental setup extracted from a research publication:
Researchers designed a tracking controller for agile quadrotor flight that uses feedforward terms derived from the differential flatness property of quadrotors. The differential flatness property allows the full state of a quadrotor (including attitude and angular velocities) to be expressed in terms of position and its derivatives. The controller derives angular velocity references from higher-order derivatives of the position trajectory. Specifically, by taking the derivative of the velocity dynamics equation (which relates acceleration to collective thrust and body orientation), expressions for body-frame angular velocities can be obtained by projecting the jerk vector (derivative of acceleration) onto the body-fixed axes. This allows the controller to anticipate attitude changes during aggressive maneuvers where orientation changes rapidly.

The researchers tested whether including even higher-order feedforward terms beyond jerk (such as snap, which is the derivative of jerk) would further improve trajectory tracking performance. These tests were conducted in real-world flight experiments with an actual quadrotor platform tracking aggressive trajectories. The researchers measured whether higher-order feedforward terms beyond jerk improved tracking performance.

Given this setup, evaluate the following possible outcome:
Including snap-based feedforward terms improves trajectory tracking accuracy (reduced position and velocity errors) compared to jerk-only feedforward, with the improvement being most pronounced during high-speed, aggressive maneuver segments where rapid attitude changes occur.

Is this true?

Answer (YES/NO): NO